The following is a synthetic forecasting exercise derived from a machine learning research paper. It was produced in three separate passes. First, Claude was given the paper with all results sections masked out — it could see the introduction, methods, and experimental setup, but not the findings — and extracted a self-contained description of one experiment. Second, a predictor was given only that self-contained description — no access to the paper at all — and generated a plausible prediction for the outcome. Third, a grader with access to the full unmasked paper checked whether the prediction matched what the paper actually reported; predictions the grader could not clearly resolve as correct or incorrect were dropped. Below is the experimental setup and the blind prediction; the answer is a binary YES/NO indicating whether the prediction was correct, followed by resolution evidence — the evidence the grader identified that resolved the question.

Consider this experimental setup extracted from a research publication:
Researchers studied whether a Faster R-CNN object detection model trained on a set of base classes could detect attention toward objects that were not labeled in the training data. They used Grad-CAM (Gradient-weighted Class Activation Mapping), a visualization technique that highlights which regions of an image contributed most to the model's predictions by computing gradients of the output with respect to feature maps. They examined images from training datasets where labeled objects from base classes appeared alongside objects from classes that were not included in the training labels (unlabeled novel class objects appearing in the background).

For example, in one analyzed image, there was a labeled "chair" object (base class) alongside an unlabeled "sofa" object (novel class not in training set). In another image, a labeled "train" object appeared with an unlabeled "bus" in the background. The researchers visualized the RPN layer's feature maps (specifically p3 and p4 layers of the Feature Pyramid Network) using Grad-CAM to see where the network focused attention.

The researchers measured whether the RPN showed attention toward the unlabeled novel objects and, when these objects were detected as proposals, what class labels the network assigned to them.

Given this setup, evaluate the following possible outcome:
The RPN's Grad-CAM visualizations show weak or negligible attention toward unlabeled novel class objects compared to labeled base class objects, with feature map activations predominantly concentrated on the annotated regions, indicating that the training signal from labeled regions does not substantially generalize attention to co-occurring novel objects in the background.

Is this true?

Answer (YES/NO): NO